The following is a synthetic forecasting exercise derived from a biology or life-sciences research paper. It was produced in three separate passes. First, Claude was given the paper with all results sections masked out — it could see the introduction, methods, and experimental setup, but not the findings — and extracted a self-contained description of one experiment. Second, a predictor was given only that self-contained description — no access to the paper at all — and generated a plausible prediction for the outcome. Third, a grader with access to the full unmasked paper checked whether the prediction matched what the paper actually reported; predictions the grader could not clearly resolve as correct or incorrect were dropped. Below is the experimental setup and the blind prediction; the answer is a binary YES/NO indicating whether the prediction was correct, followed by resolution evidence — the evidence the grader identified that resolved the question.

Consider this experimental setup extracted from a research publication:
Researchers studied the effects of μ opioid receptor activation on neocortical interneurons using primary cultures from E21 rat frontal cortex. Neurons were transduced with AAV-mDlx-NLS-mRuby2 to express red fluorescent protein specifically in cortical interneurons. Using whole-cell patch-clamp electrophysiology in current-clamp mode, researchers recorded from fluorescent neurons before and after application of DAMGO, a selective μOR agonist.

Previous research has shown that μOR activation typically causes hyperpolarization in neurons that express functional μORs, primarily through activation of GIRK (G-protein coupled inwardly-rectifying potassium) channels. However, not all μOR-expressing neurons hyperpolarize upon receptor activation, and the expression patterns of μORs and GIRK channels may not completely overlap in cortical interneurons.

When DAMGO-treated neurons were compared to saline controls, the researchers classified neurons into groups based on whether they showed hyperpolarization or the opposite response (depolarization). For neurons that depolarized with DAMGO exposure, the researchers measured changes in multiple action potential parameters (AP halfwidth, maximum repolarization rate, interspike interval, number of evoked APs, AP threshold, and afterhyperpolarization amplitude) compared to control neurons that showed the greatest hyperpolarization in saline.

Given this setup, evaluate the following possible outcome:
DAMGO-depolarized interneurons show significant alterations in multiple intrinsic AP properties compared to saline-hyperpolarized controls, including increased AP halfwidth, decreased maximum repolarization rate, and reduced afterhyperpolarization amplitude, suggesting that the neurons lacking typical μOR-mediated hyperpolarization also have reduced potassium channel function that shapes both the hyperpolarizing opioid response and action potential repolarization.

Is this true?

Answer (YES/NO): NO